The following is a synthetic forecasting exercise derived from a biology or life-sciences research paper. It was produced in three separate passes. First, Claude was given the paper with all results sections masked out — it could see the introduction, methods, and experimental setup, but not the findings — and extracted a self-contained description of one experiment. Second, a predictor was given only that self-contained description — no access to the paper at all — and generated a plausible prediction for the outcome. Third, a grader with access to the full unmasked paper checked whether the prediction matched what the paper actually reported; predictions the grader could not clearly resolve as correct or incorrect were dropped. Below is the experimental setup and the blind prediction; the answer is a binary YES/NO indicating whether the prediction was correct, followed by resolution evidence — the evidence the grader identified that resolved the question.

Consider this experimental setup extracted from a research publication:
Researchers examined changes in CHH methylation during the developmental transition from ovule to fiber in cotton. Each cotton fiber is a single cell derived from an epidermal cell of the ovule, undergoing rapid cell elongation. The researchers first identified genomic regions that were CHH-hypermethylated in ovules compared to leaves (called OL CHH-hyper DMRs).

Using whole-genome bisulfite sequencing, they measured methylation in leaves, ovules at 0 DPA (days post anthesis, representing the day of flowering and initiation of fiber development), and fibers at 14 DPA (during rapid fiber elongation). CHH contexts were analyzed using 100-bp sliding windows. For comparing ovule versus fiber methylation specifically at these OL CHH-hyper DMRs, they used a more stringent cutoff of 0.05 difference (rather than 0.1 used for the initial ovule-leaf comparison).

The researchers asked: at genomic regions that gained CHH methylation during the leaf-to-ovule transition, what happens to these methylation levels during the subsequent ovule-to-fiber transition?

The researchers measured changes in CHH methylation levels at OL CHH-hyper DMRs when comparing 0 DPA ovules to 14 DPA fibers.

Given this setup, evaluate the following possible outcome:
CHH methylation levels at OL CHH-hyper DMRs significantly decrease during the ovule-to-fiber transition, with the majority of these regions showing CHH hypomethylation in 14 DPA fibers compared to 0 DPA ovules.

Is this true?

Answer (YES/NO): NO